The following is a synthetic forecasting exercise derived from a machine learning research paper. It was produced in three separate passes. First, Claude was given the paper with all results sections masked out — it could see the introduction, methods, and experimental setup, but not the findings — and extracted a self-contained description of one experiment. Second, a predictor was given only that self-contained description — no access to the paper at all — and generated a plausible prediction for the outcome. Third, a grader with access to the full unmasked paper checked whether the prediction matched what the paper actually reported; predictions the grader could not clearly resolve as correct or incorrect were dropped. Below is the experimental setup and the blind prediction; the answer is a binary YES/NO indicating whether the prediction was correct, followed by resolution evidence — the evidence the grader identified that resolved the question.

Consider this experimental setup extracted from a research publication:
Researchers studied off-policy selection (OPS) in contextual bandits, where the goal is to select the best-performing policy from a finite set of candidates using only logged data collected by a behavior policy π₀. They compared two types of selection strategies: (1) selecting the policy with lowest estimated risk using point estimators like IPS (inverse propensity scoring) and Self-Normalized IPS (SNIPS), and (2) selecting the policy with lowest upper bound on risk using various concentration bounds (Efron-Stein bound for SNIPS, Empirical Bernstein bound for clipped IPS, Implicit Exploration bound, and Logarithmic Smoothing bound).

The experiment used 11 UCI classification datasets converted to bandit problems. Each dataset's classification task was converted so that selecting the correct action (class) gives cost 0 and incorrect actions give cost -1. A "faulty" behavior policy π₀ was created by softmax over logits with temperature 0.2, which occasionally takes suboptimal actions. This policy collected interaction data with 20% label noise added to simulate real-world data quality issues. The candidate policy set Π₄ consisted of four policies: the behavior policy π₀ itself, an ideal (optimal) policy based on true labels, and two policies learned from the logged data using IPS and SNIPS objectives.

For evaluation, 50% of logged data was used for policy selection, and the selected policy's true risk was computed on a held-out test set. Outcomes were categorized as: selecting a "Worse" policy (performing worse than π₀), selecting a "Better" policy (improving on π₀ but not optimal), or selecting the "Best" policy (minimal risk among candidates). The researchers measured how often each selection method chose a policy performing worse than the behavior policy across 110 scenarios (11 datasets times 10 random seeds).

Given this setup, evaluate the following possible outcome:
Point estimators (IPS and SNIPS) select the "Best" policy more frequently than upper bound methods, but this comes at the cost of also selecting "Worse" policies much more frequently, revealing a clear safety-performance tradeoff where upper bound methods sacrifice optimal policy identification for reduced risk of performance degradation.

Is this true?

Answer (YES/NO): NO